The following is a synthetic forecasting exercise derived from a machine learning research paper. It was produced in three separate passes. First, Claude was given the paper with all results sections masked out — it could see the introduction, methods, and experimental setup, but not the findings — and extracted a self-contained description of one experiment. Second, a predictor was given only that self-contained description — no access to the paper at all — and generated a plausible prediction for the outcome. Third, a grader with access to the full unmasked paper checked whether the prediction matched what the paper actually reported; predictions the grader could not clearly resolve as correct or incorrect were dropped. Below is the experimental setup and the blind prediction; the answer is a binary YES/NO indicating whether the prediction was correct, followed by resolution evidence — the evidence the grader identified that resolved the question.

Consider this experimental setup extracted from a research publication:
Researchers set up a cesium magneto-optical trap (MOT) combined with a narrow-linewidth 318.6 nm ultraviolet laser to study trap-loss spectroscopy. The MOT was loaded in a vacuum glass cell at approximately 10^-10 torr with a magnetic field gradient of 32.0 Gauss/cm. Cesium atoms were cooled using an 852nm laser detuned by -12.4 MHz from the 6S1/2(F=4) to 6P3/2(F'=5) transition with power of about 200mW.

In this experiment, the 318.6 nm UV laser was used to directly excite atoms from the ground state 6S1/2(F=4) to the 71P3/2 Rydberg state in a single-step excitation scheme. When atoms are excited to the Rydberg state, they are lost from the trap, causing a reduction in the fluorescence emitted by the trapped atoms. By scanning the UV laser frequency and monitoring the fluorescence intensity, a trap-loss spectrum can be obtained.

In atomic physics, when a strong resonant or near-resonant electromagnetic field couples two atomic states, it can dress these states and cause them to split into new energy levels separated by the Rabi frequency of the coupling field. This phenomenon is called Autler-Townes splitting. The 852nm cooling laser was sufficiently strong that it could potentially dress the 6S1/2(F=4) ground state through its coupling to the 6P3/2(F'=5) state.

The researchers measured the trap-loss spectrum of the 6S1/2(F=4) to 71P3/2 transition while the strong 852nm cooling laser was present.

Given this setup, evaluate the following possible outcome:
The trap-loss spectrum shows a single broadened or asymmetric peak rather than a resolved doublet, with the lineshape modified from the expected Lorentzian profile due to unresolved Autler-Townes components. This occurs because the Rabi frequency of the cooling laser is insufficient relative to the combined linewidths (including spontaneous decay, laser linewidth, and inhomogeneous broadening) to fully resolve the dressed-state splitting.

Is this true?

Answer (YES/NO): NO